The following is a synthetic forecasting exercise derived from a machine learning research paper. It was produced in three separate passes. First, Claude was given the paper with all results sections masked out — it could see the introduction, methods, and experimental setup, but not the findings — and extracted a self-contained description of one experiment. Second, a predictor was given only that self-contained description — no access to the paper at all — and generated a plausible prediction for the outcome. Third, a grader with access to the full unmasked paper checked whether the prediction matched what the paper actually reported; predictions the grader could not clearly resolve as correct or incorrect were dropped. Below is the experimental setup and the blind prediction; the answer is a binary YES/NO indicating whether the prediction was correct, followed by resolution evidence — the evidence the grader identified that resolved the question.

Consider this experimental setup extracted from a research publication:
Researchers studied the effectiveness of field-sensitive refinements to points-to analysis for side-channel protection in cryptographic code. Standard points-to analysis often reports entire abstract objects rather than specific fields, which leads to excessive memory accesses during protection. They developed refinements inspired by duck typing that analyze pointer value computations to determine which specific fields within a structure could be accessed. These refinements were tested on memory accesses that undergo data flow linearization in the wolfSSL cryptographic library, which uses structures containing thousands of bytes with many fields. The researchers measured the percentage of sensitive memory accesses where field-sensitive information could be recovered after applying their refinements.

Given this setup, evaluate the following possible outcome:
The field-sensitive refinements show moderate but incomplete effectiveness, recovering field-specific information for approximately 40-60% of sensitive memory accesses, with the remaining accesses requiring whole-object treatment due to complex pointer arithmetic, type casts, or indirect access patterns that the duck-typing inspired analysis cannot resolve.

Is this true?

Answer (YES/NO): NO